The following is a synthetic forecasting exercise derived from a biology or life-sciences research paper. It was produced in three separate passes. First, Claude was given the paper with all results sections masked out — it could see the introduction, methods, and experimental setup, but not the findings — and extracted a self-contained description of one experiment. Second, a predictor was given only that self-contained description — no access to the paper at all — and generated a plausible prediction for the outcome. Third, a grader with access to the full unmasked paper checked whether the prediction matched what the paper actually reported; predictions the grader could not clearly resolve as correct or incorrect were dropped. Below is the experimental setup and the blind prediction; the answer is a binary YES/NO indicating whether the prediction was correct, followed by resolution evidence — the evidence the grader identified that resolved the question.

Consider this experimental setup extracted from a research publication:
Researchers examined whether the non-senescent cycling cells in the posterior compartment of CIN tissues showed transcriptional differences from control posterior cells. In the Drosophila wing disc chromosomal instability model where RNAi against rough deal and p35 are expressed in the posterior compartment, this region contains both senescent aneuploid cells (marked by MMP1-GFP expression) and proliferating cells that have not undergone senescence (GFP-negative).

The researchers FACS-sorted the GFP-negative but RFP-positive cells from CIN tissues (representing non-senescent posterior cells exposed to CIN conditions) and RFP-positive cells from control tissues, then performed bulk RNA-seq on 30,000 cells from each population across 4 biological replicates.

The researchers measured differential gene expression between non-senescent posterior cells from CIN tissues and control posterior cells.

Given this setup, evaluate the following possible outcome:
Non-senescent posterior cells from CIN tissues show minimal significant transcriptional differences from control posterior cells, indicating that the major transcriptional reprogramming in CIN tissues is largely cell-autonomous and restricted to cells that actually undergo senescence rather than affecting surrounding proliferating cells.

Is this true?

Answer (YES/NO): NO